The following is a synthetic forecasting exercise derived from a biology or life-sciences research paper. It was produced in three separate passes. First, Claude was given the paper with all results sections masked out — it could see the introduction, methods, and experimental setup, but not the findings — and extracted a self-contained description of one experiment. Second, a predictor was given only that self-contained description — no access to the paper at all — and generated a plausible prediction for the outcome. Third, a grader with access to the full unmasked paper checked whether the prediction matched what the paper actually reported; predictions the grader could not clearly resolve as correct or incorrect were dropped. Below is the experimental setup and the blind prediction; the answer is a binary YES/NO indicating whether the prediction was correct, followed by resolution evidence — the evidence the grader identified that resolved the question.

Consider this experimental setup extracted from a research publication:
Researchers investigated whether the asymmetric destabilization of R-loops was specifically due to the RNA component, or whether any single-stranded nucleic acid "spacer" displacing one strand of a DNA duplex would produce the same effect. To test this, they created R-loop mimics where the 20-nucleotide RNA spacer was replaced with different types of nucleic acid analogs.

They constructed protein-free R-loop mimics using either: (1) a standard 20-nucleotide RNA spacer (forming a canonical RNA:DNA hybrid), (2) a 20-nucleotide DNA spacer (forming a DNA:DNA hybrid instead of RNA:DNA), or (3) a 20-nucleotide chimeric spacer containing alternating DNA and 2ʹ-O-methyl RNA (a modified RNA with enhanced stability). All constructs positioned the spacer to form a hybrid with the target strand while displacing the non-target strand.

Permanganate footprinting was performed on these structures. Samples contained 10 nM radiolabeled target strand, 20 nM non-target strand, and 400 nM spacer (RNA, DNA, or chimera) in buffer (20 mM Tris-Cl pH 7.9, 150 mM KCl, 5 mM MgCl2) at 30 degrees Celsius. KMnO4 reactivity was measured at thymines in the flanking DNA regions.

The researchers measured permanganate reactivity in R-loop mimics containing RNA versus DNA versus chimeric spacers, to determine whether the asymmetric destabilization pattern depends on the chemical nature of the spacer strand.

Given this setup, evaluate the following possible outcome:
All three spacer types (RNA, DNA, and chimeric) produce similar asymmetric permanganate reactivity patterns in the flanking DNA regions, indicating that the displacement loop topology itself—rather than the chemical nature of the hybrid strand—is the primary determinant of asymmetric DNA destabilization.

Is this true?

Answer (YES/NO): NO